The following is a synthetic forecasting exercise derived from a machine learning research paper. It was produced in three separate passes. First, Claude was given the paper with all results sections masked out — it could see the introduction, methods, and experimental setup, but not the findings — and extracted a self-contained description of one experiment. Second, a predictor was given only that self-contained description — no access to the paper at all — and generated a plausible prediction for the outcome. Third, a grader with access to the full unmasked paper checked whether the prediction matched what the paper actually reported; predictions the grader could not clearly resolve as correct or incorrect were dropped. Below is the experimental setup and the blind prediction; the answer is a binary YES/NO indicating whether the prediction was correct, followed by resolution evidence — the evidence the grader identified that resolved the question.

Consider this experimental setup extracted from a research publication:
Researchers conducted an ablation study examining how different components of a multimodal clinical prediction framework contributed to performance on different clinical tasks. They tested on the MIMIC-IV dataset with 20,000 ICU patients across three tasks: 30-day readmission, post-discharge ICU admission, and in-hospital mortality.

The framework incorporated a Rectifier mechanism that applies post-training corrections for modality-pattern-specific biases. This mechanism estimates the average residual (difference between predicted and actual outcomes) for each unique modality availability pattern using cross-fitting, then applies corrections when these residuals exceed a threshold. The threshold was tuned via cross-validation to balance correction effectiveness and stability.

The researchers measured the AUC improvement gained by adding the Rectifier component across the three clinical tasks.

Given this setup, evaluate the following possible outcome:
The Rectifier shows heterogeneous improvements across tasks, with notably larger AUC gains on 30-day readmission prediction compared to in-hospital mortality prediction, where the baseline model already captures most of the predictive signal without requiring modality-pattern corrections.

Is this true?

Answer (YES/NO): YES